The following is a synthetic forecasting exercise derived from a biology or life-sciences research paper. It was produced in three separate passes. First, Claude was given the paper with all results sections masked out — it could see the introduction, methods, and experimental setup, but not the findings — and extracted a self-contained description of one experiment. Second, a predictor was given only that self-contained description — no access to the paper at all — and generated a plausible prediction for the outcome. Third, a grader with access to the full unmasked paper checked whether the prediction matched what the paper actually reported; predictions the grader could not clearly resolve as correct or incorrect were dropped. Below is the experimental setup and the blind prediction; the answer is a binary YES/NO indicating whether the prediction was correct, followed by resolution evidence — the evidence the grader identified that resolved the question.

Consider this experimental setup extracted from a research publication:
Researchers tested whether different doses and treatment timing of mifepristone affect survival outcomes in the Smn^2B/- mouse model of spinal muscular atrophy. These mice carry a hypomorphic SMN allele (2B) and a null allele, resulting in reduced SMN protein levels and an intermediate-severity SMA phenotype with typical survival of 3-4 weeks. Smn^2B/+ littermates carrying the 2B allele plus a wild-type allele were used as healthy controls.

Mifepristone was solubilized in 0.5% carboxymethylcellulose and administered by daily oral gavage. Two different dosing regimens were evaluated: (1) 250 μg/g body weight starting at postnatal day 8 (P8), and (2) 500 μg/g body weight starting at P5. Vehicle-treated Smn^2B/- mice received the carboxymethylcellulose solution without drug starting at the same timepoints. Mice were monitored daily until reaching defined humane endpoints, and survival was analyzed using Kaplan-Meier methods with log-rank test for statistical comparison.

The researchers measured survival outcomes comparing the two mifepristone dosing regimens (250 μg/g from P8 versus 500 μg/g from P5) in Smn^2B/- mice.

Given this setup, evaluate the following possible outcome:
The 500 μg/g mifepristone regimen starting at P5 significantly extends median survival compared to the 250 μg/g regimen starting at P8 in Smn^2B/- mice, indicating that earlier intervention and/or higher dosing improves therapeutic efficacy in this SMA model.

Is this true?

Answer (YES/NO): NO